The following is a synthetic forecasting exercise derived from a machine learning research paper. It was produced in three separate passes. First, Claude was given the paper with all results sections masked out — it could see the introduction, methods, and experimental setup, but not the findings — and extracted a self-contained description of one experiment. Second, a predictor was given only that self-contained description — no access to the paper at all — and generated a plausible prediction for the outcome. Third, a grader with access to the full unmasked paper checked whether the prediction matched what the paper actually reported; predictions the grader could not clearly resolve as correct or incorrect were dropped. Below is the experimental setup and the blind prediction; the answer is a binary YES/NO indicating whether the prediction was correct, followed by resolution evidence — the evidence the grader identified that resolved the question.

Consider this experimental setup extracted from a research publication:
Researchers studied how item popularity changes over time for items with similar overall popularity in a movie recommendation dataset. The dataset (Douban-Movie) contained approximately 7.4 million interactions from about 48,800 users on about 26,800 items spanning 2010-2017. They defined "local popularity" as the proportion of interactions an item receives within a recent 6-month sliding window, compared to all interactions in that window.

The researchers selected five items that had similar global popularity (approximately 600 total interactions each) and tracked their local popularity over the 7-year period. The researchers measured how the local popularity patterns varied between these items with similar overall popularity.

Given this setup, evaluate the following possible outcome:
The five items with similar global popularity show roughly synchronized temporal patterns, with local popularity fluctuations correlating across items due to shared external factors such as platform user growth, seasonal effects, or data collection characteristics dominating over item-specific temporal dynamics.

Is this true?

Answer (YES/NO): NO